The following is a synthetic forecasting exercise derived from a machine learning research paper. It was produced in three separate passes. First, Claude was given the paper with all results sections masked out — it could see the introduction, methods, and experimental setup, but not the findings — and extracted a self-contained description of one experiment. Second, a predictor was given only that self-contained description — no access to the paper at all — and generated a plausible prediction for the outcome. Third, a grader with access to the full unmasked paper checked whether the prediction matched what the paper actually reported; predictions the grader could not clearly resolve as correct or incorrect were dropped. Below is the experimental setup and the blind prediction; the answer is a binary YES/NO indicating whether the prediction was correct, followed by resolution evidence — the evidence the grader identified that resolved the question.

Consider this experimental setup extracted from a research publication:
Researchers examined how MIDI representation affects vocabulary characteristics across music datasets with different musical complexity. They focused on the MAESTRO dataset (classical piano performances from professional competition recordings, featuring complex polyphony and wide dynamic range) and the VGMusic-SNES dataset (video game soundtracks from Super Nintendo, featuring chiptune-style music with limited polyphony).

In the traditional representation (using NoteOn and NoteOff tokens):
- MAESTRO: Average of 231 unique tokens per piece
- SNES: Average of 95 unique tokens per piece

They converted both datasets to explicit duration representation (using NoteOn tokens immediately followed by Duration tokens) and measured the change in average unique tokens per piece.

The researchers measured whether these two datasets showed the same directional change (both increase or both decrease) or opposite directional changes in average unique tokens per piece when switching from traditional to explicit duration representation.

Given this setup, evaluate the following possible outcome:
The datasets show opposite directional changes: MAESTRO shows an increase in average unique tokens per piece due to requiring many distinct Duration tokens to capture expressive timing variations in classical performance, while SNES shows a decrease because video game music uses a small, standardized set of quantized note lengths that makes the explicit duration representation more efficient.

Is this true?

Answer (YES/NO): YES